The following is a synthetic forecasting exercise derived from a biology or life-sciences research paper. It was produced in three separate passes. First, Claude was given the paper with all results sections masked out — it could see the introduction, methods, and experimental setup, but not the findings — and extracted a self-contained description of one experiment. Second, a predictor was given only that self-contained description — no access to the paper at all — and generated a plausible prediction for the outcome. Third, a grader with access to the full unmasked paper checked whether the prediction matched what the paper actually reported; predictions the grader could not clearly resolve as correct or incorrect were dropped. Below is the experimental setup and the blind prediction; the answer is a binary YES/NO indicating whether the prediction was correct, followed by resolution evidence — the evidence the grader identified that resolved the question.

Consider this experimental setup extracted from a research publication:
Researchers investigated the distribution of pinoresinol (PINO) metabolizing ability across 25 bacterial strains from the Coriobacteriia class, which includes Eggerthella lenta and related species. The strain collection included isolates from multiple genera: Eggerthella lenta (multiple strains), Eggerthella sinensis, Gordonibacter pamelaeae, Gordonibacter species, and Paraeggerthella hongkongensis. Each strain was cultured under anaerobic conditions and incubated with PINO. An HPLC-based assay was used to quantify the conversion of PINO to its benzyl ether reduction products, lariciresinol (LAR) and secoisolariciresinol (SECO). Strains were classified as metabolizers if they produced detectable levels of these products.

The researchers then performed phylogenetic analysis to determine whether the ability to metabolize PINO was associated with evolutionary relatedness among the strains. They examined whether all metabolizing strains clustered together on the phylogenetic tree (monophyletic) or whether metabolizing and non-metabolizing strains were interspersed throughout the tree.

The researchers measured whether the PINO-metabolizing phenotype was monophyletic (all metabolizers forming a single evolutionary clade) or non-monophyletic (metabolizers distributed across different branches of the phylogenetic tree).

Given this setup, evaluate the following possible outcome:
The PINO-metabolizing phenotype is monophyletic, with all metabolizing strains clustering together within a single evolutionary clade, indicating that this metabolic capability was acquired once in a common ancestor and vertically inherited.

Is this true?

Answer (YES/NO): NO